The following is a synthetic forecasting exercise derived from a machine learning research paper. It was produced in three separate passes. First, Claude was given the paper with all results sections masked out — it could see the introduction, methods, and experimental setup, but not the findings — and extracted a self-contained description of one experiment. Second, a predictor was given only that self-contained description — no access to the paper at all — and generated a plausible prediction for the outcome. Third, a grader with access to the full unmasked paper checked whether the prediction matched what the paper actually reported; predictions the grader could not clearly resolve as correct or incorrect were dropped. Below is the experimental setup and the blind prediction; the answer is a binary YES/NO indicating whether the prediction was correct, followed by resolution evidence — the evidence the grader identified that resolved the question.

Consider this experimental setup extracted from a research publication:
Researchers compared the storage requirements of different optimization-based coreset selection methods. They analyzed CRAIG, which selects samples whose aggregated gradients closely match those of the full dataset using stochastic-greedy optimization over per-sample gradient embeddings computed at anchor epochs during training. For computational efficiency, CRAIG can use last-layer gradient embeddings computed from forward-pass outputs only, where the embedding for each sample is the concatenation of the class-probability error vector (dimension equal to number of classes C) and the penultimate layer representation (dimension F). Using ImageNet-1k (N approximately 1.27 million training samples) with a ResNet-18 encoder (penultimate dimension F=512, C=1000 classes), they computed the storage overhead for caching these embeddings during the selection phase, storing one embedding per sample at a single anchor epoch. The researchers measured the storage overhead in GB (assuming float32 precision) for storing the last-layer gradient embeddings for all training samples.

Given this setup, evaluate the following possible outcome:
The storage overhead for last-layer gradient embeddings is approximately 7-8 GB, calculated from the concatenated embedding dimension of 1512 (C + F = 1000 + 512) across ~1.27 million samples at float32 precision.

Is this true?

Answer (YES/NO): YES